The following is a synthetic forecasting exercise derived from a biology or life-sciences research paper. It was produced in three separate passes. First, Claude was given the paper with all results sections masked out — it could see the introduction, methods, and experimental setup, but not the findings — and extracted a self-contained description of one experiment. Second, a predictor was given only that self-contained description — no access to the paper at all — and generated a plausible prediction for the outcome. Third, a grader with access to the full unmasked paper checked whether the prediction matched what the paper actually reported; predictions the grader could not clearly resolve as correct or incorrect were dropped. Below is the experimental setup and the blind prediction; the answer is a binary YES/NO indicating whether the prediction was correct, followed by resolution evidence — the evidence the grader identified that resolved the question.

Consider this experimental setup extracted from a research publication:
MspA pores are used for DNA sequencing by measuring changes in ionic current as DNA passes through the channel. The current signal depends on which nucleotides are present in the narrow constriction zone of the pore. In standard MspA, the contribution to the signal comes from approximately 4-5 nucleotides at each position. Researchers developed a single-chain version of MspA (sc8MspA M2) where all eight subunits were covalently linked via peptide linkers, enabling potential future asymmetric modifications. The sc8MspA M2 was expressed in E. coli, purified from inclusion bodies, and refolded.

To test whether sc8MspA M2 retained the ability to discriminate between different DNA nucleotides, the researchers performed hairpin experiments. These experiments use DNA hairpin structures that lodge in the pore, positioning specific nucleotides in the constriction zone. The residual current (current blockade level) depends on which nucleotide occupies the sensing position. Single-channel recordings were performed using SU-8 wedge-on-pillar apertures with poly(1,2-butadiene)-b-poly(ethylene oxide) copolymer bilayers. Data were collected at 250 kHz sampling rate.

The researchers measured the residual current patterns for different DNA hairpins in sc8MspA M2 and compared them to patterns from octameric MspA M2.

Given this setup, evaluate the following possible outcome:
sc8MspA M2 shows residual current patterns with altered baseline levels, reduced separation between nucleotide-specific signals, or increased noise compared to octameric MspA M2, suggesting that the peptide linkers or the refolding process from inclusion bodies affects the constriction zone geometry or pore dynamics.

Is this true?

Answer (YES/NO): NO